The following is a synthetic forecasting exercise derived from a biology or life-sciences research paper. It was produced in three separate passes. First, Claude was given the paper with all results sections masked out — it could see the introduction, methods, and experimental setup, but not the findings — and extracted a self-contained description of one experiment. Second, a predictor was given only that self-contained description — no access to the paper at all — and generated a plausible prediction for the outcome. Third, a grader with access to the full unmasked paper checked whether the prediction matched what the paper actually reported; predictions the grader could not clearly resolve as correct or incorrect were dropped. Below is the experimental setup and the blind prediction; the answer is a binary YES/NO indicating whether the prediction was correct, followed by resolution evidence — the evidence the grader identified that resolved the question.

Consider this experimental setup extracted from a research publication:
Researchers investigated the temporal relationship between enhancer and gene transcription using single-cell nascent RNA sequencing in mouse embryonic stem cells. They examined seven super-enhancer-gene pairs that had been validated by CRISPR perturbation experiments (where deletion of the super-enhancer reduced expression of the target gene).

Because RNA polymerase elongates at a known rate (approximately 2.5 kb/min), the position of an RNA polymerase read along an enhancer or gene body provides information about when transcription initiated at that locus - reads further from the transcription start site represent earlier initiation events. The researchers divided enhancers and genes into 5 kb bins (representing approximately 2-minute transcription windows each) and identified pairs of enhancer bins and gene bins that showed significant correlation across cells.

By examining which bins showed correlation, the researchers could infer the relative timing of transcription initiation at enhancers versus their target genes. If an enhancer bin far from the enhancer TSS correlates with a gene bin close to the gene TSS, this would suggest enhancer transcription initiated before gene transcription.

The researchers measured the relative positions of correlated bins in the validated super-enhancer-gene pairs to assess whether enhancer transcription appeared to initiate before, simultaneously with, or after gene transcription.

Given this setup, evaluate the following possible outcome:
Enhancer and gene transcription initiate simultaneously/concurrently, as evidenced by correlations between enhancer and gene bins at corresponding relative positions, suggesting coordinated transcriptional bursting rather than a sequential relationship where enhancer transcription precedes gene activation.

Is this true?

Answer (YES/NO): NO